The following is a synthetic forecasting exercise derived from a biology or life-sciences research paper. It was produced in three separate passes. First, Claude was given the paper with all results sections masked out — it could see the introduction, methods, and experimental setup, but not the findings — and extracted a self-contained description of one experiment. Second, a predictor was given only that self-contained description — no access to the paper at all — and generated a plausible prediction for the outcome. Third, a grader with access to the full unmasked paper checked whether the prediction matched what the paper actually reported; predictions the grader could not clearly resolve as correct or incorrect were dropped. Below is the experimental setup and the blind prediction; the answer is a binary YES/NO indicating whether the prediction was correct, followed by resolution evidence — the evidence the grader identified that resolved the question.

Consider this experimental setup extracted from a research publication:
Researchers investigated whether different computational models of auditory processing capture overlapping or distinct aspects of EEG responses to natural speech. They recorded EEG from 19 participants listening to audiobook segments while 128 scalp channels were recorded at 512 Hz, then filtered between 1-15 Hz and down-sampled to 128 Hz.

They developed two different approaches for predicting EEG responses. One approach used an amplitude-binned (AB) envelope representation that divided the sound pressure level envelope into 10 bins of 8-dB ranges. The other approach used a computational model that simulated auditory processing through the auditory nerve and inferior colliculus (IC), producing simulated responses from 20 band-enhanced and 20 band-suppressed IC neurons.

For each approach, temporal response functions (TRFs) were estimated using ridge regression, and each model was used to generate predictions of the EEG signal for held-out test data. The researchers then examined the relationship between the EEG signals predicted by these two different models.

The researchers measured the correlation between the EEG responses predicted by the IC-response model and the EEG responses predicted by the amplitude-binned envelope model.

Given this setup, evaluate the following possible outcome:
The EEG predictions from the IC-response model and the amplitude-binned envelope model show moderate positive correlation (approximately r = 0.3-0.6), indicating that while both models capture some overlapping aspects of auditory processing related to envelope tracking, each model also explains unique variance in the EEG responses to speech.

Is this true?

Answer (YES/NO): YES